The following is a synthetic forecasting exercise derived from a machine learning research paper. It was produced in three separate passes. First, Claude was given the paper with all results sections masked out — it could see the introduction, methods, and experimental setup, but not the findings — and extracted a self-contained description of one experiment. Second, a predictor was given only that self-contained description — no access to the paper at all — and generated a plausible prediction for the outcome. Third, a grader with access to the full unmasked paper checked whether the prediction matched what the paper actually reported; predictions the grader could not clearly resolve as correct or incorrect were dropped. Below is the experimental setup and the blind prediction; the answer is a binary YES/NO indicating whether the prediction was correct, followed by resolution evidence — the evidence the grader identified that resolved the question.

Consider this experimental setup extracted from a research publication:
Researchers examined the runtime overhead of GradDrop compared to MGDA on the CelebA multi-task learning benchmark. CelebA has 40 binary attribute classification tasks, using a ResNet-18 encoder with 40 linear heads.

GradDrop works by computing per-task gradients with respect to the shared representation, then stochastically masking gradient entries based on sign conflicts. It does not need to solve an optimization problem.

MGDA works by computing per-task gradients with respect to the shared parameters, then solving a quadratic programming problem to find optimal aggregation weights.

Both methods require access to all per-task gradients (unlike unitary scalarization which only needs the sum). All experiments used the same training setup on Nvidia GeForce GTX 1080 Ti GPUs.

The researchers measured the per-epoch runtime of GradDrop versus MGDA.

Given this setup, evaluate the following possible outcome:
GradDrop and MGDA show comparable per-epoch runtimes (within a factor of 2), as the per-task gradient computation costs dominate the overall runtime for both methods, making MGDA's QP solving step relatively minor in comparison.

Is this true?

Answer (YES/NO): NO